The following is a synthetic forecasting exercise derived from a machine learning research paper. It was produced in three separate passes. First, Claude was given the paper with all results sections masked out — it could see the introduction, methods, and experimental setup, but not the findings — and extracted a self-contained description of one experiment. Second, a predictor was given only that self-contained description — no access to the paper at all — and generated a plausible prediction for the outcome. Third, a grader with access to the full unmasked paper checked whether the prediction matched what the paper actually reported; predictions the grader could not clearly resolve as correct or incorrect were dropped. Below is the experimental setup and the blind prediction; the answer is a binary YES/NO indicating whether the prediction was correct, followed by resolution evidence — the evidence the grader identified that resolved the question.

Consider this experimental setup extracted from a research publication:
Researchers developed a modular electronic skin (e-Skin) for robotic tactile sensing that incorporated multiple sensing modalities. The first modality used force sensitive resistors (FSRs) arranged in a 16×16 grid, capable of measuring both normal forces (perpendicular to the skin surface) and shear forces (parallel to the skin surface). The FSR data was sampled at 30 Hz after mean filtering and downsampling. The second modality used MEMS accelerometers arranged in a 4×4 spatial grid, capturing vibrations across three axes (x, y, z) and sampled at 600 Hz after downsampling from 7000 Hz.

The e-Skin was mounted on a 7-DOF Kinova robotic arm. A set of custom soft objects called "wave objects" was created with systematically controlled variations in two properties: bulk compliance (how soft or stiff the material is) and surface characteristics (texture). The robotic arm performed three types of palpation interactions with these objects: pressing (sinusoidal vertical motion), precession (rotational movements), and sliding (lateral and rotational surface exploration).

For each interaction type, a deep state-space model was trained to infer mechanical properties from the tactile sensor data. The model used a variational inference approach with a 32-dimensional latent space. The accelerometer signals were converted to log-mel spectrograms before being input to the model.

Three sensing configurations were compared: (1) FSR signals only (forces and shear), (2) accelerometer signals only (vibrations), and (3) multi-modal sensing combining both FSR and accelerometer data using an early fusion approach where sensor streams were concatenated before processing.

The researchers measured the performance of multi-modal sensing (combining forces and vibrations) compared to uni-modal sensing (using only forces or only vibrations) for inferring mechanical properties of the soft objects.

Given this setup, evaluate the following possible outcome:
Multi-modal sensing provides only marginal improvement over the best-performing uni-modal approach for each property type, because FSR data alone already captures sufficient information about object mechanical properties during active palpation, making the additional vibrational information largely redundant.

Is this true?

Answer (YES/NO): NO